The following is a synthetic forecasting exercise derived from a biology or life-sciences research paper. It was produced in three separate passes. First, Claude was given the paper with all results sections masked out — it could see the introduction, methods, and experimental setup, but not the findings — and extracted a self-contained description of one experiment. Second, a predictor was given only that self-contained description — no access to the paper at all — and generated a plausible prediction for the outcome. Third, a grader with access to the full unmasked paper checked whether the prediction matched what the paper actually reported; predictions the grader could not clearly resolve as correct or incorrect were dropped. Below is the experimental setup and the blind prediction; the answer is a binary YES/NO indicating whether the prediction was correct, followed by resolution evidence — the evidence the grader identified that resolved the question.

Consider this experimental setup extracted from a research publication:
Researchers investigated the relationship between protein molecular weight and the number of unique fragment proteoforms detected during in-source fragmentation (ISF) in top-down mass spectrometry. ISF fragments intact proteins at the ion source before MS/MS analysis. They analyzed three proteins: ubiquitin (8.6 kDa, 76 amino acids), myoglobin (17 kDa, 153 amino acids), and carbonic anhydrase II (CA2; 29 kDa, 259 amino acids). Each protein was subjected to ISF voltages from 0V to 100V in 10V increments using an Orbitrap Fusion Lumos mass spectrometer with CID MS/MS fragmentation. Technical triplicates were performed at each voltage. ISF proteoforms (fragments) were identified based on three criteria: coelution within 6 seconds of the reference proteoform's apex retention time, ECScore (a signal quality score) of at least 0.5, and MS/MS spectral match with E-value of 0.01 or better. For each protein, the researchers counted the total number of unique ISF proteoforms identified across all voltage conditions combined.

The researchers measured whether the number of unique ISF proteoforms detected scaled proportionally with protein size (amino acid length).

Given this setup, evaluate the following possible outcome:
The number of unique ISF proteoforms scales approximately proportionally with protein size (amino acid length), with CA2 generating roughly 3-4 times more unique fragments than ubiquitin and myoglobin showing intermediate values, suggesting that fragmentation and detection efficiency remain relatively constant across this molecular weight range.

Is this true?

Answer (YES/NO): NO